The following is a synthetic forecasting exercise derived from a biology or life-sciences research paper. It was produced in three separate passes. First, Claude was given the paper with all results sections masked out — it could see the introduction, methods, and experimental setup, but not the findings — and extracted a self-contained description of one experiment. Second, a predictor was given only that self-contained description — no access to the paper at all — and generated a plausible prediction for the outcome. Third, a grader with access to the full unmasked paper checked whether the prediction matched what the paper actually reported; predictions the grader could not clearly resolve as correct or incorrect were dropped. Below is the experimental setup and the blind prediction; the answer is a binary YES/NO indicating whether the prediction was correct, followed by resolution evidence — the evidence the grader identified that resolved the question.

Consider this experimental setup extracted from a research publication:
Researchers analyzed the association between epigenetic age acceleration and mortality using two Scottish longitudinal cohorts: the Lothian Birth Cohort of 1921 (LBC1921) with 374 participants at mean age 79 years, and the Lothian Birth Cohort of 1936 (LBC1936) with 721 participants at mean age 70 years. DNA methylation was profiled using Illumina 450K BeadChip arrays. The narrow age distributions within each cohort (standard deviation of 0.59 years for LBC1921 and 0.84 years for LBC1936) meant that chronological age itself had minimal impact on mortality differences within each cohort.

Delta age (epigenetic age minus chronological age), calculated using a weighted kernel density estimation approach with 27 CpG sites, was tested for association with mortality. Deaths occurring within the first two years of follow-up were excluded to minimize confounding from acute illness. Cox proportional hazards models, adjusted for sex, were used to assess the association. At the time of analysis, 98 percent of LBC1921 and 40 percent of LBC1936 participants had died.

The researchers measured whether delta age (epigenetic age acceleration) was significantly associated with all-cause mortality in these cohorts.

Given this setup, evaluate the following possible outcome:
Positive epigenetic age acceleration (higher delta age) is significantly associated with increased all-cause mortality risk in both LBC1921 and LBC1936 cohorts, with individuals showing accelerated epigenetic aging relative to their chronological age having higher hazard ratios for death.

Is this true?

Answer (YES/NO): NO